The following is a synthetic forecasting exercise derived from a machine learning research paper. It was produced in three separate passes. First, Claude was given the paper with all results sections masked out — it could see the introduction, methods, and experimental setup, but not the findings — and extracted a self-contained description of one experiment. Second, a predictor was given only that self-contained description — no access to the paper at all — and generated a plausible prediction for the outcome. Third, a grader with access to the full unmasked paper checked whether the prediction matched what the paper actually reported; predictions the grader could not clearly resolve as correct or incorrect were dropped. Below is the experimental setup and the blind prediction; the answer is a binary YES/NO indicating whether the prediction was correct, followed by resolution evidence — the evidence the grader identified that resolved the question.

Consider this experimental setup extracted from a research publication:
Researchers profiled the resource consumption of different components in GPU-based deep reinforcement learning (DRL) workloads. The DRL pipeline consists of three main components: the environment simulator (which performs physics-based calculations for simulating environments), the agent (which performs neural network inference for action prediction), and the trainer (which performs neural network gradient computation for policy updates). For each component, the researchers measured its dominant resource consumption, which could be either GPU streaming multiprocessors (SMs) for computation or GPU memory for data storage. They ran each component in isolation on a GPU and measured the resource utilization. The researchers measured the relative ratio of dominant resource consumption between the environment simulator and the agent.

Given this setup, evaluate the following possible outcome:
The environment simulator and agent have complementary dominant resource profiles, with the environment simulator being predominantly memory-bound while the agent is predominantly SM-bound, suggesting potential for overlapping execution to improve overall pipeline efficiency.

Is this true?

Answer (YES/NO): NO